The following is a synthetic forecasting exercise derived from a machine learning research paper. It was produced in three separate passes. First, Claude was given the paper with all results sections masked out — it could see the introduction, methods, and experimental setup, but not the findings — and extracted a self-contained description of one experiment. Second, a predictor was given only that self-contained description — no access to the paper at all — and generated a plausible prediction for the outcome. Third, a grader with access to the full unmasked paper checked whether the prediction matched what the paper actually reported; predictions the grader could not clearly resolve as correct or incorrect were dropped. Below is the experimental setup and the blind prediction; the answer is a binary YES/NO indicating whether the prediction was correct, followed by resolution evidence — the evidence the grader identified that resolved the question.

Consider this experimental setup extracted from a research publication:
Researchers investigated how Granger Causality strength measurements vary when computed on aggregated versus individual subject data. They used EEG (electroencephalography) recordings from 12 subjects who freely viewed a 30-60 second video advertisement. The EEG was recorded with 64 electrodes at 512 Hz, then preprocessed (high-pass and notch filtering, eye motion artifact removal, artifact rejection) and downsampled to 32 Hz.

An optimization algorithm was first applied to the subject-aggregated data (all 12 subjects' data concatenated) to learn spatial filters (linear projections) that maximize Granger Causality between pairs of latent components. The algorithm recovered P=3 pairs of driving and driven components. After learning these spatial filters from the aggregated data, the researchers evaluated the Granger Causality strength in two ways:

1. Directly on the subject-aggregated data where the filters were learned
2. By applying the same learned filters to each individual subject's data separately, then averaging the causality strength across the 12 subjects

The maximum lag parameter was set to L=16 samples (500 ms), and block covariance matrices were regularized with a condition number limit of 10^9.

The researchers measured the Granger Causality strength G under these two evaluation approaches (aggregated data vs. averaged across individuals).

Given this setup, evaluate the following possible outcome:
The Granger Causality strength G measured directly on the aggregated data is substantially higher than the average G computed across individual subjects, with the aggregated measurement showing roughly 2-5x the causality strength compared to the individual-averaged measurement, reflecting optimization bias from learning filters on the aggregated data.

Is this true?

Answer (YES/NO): YES